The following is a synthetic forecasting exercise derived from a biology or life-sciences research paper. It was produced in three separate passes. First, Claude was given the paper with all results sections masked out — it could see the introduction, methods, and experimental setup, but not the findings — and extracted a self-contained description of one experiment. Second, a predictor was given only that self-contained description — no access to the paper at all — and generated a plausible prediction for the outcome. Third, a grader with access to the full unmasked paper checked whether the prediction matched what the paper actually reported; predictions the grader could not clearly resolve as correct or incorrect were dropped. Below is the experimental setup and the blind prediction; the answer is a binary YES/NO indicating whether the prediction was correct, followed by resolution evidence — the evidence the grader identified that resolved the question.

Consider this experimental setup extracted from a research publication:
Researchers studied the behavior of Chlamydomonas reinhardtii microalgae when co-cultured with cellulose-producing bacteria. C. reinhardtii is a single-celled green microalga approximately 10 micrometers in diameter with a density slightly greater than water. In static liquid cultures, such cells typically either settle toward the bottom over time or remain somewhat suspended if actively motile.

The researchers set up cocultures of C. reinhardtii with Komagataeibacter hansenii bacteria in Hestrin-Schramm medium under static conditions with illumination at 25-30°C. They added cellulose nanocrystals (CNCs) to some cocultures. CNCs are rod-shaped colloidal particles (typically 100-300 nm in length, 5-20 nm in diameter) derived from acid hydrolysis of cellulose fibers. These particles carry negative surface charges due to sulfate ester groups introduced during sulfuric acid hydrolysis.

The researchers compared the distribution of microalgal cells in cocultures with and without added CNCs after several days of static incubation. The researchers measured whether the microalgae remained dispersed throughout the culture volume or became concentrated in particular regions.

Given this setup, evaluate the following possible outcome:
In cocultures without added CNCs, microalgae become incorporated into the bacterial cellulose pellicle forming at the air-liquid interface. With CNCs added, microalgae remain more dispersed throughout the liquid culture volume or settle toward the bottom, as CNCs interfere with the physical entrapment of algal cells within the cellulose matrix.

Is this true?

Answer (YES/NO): NO